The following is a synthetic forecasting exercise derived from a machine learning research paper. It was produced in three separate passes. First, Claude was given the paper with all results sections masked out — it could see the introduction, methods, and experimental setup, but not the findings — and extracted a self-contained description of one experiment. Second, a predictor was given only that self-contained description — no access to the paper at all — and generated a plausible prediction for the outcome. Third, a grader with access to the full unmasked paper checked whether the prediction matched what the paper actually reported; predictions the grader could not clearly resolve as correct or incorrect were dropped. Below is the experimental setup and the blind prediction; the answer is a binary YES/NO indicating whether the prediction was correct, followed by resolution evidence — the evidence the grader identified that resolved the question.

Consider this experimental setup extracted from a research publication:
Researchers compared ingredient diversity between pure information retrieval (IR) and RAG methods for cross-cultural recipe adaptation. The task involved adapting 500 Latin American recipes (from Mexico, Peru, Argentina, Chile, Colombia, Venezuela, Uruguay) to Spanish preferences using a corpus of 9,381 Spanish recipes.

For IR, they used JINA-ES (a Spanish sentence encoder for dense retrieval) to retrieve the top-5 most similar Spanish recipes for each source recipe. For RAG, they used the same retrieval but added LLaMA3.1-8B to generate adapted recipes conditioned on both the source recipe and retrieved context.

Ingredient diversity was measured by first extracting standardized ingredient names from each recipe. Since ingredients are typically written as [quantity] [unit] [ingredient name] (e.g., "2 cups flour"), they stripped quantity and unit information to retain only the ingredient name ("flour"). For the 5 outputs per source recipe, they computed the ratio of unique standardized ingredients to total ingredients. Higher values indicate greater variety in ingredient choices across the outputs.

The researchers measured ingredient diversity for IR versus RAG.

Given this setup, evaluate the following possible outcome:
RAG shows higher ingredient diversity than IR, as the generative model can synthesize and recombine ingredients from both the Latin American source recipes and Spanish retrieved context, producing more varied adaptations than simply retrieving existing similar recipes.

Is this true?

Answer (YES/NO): NO